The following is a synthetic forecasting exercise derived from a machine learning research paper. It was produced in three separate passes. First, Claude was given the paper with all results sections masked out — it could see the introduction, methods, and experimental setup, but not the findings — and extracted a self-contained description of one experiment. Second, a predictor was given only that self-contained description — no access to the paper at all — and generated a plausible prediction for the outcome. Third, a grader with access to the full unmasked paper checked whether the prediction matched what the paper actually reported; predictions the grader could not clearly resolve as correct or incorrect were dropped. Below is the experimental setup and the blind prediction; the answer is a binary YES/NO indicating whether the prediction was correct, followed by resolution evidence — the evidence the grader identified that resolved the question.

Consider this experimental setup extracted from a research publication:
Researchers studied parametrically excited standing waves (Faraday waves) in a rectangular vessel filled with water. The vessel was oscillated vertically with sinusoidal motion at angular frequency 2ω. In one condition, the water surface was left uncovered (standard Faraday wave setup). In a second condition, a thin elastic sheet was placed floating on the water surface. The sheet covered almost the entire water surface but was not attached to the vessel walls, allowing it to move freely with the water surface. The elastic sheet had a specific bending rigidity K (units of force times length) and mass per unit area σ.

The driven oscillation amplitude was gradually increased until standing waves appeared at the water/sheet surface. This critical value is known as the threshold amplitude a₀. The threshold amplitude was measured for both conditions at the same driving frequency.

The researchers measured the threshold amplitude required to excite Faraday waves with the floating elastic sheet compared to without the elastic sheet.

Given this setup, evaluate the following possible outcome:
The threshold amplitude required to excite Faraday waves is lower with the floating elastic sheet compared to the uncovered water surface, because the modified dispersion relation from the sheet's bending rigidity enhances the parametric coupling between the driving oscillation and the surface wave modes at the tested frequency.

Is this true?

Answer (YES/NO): NO